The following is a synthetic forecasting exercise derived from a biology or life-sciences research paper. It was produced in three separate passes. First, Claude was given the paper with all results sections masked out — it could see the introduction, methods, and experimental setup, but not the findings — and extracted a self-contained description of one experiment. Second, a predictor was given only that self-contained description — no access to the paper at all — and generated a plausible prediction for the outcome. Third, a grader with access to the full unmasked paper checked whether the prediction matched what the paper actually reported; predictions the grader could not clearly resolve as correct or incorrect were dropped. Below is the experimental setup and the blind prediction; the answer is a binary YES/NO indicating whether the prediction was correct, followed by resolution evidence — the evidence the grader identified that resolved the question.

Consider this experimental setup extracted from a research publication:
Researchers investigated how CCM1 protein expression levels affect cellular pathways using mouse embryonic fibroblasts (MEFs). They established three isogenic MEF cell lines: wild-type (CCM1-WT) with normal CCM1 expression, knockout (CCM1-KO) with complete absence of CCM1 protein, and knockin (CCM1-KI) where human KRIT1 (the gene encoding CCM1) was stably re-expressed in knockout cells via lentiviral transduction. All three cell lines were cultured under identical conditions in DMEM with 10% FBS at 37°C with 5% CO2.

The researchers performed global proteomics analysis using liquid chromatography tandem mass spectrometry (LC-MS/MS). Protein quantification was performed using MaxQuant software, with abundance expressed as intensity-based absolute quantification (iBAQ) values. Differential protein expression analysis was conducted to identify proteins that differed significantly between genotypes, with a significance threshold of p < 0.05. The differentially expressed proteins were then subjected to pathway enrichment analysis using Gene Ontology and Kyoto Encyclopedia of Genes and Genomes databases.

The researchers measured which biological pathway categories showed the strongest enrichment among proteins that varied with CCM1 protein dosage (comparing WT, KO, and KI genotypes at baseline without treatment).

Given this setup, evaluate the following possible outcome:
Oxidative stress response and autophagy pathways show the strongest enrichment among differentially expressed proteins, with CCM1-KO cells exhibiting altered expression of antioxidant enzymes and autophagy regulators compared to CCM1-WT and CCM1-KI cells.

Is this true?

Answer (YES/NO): NO